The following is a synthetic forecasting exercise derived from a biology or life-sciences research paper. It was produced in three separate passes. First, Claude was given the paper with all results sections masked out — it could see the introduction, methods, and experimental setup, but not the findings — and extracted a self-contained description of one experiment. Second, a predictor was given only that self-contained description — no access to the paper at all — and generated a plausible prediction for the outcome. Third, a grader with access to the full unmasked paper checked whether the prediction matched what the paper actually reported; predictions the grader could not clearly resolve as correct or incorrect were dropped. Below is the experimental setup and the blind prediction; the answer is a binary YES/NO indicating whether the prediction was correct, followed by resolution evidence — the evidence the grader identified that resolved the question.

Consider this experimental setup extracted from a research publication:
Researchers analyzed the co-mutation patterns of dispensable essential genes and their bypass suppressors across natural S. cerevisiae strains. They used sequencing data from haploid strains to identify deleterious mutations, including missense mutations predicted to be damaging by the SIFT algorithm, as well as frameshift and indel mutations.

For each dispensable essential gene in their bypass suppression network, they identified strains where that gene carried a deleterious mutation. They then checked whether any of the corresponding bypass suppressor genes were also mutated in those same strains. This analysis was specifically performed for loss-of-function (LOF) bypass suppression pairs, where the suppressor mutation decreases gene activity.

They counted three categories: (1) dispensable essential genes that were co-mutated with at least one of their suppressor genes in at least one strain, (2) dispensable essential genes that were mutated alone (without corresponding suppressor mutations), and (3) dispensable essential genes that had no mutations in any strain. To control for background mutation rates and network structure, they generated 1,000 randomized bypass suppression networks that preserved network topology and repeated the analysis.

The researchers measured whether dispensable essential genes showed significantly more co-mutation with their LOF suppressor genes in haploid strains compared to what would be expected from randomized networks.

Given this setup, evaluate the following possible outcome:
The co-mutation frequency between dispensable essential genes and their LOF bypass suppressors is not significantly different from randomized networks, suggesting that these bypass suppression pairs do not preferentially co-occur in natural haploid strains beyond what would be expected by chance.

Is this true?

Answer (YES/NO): NO